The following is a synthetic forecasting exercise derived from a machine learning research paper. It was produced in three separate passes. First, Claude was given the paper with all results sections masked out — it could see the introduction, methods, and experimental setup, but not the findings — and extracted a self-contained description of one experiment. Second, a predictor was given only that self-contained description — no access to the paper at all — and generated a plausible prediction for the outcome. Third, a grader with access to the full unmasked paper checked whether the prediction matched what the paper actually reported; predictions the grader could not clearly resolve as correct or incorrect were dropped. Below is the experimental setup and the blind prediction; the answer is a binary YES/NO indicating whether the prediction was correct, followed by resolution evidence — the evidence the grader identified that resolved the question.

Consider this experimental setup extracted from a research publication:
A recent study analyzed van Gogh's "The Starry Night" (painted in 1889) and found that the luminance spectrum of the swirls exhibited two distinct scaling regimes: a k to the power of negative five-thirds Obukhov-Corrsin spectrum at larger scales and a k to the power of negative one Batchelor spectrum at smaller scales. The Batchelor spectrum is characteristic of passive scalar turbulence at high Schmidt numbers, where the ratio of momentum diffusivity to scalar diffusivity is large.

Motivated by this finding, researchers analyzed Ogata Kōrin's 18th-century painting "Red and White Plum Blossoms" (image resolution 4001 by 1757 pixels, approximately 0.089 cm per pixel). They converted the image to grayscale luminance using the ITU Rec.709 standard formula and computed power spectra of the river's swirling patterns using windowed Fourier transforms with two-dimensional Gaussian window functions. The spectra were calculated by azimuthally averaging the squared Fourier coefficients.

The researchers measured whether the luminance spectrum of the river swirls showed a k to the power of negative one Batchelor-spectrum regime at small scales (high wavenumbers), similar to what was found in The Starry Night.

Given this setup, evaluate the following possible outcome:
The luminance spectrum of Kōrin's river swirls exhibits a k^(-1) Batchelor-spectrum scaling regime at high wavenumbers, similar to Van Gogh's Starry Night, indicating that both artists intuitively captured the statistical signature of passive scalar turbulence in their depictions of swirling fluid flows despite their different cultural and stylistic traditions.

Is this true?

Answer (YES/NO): NO